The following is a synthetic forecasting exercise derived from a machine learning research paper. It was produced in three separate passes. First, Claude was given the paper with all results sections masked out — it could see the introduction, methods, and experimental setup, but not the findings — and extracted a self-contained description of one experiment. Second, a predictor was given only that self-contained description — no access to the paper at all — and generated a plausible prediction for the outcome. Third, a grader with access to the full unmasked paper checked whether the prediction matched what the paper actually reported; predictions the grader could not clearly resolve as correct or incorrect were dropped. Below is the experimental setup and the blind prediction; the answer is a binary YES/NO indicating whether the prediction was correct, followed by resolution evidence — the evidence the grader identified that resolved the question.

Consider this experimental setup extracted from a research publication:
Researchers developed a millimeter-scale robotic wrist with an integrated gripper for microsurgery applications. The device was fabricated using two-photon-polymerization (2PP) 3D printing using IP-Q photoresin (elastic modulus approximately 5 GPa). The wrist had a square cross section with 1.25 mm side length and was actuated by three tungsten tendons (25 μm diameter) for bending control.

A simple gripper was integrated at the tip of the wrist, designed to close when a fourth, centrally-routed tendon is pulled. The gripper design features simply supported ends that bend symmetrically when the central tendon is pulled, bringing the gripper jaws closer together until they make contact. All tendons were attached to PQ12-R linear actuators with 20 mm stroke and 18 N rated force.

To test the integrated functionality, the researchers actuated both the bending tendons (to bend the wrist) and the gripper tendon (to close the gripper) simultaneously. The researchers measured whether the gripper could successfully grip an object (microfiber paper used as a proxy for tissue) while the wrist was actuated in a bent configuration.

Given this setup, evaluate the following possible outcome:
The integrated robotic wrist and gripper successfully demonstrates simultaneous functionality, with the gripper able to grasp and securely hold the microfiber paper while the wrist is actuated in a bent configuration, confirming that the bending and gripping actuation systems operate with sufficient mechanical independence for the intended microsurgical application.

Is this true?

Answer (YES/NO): NO